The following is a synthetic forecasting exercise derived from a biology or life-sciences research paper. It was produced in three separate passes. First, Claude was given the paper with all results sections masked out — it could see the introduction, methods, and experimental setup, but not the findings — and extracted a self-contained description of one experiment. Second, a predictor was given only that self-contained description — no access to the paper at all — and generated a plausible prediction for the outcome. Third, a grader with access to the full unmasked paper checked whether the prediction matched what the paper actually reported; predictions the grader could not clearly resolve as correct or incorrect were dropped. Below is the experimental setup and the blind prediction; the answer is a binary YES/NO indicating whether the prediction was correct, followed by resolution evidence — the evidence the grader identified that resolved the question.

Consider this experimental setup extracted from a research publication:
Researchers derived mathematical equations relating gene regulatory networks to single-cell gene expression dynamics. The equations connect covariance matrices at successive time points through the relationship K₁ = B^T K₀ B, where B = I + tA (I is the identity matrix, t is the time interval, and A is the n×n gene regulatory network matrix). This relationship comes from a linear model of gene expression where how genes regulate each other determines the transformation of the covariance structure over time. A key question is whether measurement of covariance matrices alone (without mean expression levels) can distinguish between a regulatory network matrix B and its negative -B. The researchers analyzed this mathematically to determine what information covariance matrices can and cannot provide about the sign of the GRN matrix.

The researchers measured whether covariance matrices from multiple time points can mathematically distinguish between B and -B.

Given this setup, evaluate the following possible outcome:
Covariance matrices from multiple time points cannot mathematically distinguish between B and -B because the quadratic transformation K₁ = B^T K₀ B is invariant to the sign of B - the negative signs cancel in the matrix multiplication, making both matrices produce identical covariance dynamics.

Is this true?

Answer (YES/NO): YES